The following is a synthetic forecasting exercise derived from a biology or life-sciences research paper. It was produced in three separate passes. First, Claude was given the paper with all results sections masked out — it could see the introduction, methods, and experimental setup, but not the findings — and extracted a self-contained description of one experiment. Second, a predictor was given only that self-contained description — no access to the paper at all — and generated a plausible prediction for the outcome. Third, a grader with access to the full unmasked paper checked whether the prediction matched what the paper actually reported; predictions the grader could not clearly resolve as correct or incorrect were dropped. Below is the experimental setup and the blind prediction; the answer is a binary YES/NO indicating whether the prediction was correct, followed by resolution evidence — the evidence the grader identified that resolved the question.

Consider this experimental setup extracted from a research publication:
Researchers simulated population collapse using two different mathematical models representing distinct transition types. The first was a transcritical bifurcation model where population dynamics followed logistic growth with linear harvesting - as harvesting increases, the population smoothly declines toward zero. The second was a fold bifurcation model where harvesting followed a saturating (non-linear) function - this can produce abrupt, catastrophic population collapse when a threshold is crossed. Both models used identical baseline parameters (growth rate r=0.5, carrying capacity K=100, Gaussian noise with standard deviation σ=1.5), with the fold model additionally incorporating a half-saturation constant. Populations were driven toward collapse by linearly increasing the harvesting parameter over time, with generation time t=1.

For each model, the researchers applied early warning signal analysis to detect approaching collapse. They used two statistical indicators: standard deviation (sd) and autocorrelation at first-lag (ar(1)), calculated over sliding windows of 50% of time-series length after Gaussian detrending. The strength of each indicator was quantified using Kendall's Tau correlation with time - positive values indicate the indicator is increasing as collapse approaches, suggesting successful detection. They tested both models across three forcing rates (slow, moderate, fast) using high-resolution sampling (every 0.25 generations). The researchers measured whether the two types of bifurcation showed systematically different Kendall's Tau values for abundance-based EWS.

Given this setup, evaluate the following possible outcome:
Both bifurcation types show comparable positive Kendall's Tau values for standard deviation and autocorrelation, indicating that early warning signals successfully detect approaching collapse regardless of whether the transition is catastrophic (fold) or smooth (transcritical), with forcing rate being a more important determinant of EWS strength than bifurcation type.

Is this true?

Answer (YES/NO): NO